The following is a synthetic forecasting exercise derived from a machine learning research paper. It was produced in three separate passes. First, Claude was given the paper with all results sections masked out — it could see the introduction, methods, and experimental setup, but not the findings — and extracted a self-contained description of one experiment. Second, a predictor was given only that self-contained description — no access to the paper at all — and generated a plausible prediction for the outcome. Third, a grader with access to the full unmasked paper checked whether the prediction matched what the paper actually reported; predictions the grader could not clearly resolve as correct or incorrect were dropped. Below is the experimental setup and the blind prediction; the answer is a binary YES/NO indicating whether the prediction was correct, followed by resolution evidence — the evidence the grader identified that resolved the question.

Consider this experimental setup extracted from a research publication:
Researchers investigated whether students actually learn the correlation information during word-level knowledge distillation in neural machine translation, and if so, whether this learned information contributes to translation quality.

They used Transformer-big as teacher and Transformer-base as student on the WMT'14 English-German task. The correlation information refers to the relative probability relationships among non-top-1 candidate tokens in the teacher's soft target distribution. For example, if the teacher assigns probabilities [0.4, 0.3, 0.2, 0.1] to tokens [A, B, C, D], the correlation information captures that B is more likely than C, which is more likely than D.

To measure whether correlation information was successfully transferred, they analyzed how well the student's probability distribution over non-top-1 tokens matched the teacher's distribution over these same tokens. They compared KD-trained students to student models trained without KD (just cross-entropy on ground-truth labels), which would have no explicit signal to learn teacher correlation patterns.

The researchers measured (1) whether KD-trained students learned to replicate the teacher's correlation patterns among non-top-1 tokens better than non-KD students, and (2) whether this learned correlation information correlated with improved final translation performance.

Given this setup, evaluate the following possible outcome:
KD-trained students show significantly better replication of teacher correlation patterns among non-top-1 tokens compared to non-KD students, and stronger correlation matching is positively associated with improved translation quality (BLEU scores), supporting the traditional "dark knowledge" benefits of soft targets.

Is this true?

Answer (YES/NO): NO